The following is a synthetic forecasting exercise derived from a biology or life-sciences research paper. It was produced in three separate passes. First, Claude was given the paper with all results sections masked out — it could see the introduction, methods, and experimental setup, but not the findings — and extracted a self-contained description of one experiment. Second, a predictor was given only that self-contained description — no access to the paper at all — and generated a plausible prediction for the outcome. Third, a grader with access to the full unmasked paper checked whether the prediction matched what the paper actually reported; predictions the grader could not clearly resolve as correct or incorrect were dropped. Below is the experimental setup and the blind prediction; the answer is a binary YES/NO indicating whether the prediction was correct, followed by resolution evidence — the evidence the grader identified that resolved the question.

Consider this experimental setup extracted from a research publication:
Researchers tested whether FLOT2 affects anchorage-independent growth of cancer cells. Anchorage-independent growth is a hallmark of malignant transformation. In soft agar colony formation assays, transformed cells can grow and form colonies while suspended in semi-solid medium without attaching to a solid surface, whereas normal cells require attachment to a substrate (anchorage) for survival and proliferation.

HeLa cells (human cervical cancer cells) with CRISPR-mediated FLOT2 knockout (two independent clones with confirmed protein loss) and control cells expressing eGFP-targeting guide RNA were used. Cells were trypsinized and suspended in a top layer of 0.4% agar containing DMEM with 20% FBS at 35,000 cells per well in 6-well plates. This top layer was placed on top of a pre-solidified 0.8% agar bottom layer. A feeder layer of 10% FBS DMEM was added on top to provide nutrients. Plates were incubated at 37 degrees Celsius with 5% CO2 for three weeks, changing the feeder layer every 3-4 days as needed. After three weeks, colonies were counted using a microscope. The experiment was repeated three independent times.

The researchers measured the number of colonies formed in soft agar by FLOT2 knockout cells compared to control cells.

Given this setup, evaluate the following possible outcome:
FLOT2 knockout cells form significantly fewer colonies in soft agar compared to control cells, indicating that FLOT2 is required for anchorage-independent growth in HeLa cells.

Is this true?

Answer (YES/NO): NO